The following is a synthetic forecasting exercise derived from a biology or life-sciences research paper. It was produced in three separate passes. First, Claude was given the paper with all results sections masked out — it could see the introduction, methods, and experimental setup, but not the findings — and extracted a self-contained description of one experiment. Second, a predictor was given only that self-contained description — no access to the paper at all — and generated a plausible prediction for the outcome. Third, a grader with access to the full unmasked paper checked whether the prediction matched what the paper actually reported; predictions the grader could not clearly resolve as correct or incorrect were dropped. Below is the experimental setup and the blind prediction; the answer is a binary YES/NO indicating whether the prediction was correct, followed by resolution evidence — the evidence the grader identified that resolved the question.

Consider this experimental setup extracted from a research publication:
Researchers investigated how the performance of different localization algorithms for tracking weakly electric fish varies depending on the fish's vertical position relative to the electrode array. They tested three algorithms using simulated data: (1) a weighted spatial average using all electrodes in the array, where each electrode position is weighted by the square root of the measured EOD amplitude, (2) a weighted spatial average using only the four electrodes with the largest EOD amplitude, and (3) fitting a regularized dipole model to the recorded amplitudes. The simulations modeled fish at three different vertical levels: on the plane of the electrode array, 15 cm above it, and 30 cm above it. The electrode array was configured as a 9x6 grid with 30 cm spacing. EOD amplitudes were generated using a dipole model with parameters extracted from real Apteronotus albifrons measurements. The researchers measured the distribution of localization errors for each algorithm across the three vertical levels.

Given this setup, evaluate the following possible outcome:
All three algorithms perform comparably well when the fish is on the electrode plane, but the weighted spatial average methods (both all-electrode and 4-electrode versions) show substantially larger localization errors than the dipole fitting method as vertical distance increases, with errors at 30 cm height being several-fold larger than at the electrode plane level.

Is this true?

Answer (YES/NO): NO